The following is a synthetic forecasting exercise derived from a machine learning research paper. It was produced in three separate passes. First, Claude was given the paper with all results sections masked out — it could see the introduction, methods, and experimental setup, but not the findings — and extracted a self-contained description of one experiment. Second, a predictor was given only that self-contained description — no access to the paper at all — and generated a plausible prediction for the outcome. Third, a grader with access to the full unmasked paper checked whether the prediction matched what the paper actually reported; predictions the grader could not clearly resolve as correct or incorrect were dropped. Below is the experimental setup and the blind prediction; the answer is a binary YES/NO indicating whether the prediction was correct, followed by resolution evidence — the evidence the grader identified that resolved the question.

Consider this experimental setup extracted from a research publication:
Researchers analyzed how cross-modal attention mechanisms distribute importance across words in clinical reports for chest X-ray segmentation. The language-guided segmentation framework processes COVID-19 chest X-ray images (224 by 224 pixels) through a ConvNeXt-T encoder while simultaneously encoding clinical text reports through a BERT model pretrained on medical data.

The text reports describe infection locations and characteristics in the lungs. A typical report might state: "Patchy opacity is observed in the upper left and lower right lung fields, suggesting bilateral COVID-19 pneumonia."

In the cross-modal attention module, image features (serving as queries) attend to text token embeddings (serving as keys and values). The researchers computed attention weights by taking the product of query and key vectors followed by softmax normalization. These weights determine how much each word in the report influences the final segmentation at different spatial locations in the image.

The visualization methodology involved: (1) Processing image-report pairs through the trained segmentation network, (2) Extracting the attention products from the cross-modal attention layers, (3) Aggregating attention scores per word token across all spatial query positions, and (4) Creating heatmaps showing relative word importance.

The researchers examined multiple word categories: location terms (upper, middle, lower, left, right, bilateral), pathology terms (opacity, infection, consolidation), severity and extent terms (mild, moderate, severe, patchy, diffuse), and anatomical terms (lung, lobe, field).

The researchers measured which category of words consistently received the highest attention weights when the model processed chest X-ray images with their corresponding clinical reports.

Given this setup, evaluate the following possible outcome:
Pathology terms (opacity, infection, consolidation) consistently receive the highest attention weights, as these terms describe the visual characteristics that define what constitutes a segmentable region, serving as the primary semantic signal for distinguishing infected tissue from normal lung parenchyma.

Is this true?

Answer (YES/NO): NO